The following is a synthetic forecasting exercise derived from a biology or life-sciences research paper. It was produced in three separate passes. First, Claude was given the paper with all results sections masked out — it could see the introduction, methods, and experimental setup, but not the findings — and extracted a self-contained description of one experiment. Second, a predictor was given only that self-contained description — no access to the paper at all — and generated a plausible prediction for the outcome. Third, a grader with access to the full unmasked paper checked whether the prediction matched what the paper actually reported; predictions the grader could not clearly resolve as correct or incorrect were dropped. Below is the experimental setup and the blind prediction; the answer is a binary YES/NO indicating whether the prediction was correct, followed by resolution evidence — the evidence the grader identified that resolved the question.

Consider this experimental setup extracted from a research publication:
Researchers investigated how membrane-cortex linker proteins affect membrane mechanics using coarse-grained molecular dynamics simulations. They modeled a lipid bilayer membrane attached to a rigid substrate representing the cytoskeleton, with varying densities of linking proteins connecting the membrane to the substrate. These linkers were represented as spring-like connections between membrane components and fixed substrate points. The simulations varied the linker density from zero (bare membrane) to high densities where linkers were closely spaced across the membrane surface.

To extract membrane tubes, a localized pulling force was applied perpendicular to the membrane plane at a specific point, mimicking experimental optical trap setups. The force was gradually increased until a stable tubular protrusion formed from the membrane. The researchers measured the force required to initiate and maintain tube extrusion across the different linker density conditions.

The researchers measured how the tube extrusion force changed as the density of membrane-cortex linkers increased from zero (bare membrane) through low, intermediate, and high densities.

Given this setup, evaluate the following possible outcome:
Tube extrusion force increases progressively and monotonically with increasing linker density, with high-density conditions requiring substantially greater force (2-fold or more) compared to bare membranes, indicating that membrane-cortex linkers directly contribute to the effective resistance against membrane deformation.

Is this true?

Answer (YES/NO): NO